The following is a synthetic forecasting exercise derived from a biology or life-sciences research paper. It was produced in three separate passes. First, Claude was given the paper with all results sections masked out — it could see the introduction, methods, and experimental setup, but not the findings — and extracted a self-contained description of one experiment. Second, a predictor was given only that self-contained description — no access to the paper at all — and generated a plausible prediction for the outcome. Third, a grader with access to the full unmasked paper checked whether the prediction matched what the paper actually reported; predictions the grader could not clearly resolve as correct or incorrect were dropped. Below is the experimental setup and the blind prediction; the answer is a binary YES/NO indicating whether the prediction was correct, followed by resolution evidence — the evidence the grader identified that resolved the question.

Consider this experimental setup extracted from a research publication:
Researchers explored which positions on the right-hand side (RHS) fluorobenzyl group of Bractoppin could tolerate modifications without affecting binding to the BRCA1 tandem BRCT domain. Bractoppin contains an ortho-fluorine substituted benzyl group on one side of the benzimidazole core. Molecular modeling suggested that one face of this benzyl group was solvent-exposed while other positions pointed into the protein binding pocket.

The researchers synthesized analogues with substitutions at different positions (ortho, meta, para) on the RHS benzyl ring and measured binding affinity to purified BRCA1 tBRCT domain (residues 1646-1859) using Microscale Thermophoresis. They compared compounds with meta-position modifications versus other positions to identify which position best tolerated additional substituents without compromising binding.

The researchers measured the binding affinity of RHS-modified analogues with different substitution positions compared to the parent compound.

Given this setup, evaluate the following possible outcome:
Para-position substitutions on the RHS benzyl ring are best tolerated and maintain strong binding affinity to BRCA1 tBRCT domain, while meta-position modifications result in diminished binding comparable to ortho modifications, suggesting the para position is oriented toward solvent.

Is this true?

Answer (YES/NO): NO